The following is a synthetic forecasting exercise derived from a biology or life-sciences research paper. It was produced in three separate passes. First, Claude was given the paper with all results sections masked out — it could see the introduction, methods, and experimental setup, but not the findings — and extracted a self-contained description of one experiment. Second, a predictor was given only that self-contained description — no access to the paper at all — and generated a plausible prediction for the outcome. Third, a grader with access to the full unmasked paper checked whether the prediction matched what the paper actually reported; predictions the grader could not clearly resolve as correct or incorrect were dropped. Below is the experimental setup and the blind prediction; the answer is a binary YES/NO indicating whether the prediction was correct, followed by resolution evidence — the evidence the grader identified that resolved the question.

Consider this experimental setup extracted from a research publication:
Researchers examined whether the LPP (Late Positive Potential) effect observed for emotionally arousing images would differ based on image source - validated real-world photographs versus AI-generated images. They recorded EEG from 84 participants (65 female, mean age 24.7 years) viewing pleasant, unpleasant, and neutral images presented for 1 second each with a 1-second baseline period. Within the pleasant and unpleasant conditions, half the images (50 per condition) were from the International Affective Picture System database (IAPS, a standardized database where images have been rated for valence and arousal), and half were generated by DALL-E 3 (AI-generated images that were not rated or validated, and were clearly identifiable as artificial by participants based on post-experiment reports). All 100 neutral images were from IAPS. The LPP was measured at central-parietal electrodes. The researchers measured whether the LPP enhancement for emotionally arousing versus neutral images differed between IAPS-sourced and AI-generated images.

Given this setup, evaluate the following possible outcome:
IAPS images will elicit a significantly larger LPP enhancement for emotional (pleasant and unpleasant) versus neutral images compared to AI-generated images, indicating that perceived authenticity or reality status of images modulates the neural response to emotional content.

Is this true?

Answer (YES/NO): NO